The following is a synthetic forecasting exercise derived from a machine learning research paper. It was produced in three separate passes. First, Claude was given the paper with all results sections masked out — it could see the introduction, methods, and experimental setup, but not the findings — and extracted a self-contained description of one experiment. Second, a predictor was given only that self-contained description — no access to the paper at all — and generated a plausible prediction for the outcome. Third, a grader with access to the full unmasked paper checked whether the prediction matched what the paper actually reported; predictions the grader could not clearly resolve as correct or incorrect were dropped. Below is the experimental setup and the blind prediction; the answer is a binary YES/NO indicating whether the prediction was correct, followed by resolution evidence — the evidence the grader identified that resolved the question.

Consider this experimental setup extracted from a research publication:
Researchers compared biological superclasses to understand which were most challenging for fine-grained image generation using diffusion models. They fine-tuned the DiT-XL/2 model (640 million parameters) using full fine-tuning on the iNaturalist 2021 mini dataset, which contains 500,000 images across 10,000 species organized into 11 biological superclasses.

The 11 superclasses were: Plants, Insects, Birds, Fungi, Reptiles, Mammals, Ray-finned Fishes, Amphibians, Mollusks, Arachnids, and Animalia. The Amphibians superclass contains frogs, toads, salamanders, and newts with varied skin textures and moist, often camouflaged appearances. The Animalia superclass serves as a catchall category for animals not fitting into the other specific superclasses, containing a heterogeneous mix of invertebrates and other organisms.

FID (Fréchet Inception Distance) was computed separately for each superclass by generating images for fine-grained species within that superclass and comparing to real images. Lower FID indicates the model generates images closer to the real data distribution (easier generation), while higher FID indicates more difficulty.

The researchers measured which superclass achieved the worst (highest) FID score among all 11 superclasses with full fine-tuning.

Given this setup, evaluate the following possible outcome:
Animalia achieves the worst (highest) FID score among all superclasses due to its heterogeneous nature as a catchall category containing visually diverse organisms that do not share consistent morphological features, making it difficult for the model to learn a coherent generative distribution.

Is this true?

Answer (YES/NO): NO